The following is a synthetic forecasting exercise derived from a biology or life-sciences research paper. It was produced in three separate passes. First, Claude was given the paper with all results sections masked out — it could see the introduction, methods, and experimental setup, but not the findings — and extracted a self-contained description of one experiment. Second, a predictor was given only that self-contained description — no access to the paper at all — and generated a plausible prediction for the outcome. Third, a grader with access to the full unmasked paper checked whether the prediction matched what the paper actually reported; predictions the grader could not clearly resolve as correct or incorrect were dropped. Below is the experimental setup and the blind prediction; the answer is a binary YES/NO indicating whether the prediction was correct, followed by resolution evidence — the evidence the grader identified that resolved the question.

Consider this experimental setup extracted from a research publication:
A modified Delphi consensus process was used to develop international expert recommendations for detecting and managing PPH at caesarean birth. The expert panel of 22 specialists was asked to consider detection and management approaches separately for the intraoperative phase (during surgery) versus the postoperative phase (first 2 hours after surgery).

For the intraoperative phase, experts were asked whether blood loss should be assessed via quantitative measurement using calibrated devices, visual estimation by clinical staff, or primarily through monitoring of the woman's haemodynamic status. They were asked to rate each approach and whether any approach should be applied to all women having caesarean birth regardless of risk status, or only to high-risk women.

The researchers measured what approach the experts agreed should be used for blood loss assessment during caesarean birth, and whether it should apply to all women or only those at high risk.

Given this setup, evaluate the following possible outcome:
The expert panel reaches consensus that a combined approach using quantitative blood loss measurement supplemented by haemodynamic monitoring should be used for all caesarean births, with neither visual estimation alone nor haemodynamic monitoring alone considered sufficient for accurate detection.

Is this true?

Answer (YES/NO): YES